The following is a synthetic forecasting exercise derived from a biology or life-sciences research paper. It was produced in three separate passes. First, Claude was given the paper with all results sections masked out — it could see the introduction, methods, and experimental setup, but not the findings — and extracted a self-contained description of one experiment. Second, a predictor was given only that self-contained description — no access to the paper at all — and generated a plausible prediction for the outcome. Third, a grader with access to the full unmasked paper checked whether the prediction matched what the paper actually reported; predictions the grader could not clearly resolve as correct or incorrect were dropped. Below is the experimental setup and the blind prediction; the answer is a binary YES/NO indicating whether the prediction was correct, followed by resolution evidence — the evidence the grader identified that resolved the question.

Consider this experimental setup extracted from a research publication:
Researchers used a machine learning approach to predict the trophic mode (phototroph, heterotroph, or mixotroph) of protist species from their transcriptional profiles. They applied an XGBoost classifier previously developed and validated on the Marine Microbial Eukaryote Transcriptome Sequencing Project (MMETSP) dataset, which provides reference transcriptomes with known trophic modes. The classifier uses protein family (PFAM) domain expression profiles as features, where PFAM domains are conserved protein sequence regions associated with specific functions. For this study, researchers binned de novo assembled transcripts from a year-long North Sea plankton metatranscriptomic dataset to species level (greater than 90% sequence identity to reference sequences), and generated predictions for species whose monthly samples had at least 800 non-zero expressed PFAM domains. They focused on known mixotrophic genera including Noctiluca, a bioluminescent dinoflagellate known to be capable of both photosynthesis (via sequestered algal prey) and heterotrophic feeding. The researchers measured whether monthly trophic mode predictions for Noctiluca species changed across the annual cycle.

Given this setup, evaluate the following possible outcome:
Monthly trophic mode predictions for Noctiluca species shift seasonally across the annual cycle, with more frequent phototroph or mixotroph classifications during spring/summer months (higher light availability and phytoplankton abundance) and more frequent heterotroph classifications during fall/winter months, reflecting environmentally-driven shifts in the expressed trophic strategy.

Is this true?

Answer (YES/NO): NO